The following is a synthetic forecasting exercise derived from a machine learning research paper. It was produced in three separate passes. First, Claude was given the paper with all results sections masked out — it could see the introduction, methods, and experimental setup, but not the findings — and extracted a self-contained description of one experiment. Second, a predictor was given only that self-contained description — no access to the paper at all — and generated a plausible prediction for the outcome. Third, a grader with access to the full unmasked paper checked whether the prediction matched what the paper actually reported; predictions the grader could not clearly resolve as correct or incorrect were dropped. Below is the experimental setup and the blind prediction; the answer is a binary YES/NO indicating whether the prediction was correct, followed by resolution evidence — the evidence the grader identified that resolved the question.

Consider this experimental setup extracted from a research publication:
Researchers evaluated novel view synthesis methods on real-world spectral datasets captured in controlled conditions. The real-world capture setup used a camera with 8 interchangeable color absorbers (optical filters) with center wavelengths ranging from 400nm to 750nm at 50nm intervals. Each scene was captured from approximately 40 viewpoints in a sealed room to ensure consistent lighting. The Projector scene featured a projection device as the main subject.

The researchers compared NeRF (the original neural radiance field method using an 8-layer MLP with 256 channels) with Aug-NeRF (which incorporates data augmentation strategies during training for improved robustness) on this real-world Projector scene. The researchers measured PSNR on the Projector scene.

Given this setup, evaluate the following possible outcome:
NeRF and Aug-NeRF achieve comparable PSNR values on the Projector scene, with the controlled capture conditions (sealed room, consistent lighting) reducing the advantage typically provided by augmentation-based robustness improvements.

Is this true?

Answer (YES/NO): NO